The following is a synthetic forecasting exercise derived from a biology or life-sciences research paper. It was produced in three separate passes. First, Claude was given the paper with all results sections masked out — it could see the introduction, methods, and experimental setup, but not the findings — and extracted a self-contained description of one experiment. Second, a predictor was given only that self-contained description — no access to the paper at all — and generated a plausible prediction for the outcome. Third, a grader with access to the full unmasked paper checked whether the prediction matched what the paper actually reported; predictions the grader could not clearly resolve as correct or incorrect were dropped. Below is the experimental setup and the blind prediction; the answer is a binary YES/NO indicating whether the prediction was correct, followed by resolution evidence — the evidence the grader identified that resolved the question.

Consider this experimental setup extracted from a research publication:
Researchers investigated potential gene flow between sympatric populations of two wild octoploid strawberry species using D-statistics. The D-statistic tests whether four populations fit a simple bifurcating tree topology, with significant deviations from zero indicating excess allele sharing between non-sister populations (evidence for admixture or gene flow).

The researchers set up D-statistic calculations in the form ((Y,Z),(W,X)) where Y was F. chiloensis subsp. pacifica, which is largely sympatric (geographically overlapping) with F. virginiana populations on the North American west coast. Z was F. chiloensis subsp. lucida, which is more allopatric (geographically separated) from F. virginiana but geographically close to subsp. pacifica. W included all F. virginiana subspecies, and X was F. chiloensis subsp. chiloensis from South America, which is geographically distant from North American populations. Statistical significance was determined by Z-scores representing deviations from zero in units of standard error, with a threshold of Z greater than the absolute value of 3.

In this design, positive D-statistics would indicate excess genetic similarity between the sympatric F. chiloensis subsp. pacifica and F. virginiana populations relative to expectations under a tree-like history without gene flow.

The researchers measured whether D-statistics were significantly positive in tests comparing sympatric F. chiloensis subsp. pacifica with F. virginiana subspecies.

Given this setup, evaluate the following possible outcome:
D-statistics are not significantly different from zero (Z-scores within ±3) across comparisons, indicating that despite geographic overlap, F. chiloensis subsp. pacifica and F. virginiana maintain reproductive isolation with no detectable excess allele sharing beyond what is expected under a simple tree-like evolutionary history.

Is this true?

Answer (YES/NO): NO